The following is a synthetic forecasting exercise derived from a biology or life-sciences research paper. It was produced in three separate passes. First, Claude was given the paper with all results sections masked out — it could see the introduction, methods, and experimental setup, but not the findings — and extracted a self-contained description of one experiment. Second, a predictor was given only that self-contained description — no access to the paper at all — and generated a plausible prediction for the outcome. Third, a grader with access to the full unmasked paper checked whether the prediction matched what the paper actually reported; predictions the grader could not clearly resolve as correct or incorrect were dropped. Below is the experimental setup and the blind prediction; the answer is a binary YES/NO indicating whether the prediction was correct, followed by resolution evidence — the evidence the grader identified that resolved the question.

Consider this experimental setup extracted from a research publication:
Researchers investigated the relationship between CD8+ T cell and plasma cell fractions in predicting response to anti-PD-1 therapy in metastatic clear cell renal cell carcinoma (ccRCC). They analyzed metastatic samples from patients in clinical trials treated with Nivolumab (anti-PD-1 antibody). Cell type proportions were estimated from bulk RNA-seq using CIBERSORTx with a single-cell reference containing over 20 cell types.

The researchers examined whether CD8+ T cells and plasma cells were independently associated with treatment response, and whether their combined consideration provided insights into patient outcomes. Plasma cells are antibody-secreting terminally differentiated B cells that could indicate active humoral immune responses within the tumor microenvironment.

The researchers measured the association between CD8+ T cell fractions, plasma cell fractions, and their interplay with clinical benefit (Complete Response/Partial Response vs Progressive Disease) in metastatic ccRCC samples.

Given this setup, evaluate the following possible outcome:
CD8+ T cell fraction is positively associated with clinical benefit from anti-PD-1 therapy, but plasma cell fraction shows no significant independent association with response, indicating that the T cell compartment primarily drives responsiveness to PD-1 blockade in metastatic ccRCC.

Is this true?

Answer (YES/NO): NO